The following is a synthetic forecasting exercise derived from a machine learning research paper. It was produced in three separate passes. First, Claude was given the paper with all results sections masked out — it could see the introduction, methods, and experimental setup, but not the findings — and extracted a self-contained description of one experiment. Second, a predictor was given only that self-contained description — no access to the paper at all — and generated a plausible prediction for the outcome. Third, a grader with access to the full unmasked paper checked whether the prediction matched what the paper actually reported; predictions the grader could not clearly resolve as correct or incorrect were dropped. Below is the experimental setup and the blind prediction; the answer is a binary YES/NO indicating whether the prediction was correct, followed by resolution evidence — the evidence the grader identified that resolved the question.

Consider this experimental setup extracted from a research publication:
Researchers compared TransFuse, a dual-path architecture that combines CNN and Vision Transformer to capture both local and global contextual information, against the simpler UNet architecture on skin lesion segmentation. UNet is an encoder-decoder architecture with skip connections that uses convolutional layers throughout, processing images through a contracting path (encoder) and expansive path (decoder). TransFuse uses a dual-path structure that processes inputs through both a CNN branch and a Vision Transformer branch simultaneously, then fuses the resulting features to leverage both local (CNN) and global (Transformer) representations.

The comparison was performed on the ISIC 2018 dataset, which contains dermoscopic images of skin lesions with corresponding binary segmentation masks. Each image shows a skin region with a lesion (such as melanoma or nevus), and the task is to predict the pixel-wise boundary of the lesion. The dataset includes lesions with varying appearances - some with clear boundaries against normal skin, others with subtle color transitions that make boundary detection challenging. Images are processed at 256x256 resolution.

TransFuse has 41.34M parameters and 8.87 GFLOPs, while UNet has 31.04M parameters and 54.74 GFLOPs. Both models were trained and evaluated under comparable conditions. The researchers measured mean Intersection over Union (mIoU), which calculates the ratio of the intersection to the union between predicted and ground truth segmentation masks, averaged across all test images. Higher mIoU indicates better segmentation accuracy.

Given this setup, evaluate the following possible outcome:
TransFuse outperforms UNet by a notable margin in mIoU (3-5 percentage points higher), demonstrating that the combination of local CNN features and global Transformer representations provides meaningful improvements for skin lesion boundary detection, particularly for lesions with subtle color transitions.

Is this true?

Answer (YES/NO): NO